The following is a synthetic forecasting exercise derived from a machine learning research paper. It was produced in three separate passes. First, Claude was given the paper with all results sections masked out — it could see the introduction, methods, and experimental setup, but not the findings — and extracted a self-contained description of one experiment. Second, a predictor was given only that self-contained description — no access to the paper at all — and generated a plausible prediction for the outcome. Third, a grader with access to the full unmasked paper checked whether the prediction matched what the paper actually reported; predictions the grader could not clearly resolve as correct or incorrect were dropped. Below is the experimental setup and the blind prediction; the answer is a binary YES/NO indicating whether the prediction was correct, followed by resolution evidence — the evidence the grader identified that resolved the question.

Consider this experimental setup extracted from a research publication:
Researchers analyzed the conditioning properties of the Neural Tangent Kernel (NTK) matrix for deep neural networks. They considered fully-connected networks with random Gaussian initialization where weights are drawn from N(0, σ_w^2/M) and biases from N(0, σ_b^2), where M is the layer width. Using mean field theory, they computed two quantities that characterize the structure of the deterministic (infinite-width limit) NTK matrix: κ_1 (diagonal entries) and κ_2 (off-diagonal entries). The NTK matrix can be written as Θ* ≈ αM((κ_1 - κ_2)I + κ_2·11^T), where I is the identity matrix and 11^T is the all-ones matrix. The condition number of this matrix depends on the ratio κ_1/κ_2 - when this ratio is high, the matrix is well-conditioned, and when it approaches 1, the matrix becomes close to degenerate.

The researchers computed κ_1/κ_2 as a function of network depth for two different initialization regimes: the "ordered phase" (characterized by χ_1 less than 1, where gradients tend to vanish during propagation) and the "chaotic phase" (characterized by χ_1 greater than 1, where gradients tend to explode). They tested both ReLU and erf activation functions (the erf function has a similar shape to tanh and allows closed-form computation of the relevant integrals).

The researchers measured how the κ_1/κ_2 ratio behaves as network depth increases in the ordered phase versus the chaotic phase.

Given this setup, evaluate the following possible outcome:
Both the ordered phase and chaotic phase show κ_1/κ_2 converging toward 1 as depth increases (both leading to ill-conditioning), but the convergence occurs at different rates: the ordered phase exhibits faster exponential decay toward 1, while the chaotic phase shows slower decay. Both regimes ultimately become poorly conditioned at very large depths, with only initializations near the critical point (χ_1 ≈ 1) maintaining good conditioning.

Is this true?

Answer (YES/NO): NO